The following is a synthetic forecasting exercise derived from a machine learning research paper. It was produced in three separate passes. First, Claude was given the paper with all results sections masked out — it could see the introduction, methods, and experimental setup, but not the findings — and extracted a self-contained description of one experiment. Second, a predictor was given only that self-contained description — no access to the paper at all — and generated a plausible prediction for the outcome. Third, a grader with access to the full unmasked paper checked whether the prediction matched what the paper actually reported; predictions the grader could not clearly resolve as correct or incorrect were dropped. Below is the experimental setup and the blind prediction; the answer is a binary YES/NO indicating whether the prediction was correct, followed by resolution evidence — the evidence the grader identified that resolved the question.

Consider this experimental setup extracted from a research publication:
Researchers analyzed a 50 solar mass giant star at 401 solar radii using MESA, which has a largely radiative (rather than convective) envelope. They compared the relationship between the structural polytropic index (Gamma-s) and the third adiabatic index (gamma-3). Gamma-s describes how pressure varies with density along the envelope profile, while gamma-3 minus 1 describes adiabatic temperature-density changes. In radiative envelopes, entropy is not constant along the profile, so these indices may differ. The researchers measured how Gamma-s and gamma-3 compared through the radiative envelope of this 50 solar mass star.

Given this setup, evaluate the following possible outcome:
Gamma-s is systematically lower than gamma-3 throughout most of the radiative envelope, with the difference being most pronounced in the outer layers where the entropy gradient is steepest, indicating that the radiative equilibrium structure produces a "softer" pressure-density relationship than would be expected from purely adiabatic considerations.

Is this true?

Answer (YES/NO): NO